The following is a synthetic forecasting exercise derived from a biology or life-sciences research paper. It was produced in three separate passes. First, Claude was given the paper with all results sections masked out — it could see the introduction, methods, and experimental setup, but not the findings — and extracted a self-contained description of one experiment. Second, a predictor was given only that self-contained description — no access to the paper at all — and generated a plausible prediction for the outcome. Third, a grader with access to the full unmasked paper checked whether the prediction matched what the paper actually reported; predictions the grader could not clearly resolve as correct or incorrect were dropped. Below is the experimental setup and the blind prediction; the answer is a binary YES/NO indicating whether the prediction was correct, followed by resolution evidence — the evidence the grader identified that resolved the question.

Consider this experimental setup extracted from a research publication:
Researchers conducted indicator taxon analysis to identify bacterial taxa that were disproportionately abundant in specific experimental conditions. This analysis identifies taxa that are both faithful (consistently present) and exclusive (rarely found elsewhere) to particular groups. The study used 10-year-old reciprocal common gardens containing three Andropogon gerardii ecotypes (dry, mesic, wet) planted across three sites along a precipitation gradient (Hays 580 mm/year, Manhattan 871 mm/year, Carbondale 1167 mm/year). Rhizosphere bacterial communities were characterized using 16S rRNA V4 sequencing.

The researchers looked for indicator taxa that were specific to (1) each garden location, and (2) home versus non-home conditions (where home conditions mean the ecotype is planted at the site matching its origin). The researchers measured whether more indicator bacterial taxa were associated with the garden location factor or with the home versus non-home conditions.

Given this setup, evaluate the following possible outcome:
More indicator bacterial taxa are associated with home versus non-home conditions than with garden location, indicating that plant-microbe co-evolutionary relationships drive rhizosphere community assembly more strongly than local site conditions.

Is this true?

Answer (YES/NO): NO